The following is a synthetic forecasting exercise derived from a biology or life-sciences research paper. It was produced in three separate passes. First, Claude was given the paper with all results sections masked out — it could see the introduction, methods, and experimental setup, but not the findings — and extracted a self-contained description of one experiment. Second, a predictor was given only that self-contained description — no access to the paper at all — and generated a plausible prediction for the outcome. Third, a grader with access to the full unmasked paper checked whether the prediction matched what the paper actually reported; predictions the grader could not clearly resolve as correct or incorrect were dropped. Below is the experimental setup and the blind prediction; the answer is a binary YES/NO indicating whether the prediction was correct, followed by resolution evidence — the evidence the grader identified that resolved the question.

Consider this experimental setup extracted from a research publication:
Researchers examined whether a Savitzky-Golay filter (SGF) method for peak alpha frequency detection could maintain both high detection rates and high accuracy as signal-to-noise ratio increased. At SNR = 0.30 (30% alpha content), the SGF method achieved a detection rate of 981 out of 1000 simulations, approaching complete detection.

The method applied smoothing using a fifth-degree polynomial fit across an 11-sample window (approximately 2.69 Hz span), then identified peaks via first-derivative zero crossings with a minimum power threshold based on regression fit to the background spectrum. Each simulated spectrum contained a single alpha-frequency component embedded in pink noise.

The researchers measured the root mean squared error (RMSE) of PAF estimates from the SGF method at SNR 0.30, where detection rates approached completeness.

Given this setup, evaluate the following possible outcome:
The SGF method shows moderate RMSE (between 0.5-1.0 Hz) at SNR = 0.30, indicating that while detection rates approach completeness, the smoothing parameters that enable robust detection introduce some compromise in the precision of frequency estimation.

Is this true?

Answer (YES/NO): NO